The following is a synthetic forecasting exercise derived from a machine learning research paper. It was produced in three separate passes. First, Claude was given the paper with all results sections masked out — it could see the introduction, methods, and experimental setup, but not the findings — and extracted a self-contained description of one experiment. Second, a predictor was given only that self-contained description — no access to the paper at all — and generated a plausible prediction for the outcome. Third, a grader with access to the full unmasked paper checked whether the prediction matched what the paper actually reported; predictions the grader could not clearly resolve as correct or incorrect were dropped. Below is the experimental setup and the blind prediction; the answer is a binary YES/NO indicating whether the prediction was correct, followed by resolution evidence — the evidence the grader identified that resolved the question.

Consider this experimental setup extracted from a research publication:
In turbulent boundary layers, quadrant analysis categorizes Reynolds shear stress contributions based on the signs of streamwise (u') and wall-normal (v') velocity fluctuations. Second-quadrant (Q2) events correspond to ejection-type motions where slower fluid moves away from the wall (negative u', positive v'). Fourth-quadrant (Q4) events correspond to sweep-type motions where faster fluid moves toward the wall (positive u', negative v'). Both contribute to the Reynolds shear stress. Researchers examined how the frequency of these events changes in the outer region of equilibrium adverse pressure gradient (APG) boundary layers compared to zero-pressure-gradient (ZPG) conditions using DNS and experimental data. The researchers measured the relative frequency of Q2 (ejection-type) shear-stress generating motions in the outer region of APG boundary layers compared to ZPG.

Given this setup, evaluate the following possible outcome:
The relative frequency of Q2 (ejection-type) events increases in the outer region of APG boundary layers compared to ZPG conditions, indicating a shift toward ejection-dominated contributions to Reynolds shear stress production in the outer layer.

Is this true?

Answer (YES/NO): YES